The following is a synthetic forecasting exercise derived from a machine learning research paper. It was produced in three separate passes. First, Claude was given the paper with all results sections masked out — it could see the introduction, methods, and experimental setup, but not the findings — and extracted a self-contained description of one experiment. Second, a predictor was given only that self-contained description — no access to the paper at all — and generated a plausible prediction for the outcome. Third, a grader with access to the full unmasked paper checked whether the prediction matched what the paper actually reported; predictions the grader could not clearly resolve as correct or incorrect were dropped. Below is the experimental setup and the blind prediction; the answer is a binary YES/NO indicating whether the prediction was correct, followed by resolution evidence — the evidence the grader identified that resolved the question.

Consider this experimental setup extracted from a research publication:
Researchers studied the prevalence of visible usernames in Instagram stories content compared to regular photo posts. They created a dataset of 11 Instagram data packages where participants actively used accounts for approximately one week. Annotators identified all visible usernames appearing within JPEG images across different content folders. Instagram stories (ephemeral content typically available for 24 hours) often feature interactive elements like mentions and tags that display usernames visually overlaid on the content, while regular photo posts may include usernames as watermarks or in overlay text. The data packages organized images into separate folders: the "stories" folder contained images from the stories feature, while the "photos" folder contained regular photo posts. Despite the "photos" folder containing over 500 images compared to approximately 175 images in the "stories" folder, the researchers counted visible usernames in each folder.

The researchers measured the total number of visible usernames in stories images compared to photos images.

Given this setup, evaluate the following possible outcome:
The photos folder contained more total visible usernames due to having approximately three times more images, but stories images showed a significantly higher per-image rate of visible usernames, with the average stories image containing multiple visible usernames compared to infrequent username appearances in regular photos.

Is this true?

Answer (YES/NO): NO